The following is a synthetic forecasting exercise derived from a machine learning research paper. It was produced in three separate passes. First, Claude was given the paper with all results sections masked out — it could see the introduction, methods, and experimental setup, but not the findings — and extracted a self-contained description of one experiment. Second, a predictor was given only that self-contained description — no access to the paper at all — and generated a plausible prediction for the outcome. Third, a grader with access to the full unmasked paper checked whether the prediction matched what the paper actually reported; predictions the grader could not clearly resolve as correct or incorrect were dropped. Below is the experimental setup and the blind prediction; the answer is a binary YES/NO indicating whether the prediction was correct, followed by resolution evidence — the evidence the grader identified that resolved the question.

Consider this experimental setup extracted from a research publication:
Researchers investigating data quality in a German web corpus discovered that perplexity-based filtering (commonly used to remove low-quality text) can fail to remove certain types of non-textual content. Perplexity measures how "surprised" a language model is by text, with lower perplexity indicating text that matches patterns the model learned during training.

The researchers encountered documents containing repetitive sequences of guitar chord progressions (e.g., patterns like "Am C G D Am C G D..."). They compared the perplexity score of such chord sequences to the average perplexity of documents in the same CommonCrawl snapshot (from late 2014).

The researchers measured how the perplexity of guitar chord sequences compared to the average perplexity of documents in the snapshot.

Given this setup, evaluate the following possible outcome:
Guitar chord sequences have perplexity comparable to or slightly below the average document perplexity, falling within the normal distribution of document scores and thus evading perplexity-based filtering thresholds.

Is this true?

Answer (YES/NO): NO